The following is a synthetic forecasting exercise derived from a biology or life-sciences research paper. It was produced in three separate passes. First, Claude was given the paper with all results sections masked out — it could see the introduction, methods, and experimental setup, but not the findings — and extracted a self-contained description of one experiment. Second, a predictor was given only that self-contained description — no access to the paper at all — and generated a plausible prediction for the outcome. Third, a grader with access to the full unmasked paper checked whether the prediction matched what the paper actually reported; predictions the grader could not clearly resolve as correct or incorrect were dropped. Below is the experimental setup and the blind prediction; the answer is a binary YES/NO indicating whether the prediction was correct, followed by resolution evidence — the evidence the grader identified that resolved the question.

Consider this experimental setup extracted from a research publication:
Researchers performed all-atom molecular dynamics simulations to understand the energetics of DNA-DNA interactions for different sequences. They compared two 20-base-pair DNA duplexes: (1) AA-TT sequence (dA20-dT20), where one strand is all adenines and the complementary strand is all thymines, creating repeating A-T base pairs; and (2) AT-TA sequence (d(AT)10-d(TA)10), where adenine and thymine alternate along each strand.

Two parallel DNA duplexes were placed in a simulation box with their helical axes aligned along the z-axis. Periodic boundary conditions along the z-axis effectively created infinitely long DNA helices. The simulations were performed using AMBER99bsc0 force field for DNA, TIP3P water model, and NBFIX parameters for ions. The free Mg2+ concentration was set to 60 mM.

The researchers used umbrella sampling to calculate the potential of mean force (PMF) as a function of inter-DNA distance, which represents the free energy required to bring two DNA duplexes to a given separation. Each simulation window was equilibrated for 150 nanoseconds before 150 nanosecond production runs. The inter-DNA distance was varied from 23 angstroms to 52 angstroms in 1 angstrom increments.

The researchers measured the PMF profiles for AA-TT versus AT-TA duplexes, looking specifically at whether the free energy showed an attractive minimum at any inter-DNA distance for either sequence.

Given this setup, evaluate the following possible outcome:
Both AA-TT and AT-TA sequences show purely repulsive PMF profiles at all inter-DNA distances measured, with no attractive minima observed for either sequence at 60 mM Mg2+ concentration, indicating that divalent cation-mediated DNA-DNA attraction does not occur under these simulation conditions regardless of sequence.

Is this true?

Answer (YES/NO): NO